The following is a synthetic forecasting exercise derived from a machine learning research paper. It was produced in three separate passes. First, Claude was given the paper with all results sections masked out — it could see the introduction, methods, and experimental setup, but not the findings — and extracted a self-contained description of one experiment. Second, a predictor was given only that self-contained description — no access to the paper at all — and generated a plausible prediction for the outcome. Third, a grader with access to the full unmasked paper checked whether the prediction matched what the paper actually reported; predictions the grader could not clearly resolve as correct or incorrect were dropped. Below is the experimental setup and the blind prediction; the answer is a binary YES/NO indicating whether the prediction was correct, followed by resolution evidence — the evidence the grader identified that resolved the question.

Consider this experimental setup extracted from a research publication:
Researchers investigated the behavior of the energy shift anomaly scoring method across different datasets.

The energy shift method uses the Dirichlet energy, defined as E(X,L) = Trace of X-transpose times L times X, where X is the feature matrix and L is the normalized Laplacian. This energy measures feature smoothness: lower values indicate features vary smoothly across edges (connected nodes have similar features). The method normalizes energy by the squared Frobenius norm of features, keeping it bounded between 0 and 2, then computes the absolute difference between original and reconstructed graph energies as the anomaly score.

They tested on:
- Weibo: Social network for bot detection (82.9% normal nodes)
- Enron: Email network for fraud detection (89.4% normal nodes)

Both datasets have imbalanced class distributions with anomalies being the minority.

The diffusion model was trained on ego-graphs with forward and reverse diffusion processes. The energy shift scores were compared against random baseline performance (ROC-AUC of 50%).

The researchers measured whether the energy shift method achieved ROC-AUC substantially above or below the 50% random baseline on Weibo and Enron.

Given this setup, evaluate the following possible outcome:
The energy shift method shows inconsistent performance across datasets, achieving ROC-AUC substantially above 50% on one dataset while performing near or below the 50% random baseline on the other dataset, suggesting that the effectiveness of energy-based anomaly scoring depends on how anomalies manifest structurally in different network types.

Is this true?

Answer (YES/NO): NO